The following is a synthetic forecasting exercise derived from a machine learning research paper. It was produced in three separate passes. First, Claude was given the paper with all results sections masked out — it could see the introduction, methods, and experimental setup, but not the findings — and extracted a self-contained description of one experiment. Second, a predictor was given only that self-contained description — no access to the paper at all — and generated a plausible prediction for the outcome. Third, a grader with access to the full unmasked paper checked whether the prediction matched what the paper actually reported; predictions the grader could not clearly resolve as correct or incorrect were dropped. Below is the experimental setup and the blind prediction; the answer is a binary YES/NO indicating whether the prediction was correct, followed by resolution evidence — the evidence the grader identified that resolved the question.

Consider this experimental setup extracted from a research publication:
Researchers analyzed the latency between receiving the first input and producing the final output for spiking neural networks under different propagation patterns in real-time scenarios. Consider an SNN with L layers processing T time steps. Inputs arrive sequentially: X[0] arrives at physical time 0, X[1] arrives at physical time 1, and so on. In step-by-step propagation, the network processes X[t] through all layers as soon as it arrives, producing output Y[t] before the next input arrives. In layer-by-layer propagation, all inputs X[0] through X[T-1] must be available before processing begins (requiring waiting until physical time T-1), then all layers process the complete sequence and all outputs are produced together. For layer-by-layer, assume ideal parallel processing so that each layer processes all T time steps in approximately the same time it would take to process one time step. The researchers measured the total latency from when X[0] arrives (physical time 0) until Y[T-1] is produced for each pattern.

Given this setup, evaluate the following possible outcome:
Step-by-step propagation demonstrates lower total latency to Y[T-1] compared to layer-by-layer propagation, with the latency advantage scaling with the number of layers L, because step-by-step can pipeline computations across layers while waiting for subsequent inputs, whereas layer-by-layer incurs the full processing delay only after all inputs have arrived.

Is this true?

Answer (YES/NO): NO